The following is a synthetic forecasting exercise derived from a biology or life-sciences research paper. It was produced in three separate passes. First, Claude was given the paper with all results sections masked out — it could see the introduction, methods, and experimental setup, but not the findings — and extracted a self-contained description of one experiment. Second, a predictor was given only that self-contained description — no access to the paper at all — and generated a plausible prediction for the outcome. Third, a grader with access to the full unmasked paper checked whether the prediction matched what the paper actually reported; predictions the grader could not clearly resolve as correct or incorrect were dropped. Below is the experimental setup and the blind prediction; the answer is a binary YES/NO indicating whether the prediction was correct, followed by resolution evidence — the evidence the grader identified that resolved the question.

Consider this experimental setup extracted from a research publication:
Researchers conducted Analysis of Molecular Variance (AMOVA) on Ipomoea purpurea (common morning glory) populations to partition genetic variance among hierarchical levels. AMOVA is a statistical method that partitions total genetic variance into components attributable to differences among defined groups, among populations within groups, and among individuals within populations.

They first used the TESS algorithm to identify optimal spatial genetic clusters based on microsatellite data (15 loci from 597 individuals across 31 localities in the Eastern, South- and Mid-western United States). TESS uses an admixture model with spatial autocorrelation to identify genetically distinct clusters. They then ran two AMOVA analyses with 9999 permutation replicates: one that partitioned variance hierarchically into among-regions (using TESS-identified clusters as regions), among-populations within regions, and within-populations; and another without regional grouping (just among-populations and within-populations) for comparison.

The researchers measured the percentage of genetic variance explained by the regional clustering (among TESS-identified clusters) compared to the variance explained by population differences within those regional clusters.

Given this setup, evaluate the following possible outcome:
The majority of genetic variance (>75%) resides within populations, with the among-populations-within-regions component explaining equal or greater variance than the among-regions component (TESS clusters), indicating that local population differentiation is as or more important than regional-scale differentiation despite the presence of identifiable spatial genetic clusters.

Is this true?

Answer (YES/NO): YES